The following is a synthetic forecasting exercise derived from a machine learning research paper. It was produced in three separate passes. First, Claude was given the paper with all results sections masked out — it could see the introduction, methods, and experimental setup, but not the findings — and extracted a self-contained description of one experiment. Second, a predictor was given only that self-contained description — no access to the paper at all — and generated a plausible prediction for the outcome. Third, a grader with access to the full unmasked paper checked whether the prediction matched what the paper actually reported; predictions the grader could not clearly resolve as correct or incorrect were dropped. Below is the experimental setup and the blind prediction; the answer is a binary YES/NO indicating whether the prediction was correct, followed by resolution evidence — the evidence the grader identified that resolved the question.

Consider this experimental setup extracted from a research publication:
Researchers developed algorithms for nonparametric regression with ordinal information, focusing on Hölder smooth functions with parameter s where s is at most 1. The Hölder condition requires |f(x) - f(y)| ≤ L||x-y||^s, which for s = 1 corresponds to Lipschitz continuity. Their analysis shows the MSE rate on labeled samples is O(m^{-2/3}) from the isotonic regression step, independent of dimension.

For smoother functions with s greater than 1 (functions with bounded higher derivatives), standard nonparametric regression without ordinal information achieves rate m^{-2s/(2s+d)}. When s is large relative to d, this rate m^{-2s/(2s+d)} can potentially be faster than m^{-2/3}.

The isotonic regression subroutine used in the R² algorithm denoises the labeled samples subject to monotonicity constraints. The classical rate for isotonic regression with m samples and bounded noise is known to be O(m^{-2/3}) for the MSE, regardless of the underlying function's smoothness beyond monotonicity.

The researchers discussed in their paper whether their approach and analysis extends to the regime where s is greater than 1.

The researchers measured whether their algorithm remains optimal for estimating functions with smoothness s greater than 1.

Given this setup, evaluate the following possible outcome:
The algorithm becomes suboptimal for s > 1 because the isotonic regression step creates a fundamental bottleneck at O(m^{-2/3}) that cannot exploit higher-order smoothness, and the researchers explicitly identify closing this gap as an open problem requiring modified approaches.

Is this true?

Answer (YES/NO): YES